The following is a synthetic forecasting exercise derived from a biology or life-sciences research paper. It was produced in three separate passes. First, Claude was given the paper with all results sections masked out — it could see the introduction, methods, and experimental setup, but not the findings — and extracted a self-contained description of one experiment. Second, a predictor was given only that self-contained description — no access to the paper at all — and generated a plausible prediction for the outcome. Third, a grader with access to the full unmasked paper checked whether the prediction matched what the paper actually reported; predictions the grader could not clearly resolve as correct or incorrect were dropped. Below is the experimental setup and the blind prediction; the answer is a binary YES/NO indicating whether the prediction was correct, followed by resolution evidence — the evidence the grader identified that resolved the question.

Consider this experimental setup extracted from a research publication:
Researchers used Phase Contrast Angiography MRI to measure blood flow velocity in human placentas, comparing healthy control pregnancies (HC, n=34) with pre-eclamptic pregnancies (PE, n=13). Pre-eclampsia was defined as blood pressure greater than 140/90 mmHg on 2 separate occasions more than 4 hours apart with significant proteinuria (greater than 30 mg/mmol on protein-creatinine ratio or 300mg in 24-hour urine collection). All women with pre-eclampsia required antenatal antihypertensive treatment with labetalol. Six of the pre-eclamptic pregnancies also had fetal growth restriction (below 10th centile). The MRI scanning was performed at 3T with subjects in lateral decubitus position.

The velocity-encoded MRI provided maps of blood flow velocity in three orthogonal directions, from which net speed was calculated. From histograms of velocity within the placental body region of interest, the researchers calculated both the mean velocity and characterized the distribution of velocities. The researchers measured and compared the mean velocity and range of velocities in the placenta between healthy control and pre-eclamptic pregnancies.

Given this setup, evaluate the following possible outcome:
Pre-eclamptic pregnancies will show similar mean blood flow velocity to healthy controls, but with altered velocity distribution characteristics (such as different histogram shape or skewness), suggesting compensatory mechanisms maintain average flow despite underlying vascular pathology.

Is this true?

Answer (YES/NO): NO